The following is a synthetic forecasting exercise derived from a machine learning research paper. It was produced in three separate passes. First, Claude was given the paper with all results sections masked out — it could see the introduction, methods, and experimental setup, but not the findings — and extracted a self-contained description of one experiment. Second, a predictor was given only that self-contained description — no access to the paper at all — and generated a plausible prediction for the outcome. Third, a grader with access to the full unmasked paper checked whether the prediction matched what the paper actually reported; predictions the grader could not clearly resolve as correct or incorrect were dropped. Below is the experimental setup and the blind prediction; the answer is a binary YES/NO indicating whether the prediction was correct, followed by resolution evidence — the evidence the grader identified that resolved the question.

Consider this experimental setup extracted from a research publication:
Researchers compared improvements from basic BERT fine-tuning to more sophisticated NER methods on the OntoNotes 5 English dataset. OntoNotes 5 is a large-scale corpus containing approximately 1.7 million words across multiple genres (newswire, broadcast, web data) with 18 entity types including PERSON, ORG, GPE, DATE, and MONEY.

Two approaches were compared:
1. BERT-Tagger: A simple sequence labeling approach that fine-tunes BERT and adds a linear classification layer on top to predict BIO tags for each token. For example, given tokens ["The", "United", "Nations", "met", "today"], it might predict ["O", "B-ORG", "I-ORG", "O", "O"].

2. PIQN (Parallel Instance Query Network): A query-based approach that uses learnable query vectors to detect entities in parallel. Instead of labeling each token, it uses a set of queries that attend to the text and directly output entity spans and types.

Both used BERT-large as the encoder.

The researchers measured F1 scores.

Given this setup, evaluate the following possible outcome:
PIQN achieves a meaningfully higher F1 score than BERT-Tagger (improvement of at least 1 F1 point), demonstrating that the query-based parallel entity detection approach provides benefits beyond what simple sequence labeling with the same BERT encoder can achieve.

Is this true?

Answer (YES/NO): YES